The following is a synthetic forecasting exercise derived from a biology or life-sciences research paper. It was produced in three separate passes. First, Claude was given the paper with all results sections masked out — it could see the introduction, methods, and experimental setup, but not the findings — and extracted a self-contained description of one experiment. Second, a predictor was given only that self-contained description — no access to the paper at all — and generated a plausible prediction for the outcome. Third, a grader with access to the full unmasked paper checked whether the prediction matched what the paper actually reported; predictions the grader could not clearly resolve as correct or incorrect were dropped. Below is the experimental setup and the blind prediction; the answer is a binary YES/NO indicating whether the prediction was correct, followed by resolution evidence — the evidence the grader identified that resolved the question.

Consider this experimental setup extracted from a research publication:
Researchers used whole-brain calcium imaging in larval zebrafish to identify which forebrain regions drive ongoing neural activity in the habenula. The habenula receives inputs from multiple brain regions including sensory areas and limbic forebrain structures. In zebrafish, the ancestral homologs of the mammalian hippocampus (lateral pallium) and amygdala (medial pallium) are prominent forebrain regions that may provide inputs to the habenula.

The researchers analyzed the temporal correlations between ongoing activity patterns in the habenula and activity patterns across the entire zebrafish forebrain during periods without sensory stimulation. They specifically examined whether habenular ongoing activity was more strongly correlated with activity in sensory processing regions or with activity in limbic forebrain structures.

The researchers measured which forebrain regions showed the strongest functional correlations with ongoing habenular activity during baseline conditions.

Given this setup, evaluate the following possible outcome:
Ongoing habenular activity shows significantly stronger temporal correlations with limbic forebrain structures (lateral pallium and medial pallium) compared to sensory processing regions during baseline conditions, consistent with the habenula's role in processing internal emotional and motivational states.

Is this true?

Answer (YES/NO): YES